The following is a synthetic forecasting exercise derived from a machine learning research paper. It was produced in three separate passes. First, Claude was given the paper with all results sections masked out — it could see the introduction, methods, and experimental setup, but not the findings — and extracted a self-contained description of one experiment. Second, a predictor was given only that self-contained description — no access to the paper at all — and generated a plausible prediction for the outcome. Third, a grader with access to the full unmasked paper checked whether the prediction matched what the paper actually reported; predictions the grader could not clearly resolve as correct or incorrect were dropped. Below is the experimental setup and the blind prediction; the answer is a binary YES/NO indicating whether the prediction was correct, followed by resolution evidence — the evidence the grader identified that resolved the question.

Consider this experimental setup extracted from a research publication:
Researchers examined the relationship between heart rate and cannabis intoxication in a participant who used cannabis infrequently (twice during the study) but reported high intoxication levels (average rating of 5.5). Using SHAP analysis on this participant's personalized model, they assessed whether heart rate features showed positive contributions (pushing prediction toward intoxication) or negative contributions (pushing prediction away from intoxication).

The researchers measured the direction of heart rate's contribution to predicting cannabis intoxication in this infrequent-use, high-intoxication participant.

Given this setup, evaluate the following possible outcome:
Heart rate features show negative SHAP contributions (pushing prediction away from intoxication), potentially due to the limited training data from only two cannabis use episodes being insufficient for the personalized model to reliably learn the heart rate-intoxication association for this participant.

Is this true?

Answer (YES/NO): YES